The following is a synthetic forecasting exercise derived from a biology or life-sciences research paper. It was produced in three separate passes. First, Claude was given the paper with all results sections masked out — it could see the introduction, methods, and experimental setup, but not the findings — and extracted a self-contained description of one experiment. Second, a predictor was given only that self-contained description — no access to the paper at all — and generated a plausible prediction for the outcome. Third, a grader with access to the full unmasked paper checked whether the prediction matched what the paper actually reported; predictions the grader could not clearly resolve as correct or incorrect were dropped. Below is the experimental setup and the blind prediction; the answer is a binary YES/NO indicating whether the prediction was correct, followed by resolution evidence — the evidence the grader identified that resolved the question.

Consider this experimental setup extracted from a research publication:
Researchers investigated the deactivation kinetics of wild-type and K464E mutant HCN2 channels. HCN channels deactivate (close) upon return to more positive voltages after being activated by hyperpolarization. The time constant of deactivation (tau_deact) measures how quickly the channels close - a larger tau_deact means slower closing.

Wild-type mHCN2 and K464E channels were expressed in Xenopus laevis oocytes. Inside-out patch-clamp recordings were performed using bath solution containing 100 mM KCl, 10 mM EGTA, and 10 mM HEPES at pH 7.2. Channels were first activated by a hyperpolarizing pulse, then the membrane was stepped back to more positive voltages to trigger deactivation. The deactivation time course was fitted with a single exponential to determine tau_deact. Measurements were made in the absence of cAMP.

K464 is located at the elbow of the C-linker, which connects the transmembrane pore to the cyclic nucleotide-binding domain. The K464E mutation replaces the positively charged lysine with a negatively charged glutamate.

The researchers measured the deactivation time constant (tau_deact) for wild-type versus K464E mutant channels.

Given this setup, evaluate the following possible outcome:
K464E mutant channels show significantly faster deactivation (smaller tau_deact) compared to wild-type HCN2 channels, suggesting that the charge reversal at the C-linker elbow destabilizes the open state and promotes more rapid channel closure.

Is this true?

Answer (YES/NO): NO